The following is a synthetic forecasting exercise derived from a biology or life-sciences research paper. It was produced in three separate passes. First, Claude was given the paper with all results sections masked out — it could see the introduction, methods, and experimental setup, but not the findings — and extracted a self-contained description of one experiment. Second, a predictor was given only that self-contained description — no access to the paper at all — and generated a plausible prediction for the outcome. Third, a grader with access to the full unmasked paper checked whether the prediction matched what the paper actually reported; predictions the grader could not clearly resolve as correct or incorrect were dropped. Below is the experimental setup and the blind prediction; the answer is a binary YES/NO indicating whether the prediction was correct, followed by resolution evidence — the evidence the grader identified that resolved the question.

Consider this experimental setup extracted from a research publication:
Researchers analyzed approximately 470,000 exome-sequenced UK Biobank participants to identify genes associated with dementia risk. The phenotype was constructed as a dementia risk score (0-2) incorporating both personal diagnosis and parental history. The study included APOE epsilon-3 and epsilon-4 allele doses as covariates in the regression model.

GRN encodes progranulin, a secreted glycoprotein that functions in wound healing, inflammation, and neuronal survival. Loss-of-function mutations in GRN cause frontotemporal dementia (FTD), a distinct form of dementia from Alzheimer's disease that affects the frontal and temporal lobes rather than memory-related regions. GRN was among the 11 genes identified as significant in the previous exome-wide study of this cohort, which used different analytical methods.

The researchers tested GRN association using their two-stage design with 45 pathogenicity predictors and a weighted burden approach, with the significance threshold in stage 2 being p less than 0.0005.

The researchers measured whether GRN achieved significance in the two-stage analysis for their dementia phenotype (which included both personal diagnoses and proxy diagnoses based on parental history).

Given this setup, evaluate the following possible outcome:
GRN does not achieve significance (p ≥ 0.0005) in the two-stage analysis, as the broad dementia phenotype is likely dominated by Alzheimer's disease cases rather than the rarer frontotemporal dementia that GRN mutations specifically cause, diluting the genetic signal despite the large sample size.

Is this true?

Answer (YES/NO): YES